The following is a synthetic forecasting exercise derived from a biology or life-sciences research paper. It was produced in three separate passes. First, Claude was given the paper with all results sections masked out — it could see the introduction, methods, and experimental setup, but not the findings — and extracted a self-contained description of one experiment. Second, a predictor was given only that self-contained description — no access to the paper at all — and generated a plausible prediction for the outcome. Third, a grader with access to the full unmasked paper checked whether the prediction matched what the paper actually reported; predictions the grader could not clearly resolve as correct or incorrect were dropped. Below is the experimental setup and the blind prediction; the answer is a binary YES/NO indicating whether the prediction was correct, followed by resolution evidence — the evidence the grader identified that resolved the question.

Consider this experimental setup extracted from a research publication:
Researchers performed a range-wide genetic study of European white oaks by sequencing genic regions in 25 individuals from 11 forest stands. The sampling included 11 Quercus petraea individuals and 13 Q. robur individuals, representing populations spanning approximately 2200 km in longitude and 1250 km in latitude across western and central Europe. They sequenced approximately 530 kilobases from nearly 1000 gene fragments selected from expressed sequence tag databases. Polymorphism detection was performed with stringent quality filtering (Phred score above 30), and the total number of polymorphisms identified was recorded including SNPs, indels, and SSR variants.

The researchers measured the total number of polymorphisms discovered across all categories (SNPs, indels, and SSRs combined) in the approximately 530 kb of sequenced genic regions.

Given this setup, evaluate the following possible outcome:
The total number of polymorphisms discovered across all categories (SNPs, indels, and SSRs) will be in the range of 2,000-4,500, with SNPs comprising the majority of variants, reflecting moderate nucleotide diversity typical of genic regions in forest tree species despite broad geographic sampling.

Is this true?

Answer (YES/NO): NO